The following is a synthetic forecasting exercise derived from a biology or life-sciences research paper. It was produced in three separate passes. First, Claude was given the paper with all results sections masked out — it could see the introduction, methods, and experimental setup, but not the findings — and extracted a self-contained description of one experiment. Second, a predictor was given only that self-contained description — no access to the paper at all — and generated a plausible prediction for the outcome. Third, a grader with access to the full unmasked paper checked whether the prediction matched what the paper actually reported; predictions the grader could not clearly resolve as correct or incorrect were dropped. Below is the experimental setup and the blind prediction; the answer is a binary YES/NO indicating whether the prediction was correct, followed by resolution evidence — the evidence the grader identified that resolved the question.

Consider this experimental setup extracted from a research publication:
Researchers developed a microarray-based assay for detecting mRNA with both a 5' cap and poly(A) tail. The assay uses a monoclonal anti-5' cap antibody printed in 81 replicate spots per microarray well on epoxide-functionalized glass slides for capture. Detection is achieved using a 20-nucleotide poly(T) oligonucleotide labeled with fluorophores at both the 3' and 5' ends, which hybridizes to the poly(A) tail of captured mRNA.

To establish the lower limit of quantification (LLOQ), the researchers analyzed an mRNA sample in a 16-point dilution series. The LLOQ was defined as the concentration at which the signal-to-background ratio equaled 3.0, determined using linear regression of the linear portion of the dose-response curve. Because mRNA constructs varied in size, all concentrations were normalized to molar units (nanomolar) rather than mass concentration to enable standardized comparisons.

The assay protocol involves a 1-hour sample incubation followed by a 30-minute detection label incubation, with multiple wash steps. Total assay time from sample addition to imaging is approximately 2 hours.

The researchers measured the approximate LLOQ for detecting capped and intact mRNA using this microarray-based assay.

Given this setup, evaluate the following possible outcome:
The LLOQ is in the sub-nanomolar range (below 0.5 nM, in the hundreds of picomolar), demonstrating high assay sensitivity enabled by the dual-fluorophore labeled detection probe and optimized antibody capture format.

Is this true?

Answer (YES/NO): NO